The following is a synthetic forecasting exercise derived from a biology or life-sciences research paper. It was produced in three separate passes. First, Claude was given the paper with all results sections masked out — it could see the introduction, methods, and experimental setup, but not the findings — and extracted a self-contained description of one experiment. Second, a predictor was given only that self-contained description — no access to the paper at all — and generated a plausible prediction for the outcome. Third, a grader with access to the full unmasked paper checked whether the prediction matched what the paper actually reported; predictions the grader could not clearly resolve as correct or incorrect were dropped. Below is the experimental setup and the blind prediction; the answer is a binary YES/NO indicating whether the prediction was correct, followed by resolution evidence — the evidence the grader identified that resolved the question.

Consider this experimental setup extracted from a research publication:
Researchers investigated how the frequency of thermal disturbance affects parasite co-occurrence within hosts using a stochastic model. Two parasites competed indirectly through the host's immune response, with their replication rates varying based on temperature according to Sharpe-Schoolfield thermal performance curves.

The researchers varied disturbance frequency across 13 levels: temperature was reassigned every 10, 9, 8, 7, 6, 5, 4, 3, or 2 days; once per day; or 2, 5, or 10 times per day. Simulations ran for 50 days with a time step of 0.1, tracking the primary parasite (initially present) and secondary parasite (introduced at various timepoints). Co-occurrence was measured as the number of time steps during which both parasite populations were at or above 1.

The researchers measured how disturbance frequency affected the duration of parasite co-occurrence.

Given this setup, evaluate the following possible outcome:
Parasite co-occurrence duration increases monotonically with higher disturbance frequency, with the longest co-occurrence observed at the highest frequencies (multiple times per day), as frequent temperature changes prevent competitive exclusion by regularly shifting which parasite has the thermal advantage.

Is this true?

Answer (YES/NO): NO